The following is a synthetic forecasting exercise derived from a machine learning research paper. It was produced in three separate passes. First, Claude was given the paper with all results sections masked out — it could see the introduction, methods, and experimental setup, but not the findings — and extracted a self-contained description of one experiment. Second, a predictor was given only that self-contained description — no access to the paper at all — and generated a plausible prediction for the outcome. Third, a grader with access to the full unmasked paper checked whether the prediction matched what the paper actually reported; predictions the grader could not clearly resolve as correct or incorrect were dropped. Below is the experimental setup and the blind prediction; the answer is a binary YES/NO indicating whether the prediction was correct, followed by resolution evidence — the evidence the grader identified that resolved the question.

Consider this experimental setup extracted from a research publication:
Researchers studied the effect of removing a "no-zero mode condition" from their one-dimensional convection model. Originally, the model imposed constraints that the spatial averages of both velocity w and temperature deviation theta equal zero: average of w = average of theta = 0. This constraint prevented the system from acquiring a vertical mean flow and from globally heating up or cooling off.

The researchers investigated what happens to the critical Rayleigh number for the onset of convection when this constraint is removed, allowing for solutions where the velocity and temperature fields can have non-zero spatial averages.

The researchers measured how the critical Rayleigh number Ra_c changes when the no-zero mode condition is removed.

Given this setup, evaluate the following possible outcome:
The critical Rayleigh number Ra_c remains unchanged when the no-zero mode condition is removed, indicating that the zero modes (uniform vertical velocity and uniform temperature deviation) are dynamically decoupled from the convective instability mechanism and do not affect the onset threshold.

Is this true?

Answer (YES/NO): NO